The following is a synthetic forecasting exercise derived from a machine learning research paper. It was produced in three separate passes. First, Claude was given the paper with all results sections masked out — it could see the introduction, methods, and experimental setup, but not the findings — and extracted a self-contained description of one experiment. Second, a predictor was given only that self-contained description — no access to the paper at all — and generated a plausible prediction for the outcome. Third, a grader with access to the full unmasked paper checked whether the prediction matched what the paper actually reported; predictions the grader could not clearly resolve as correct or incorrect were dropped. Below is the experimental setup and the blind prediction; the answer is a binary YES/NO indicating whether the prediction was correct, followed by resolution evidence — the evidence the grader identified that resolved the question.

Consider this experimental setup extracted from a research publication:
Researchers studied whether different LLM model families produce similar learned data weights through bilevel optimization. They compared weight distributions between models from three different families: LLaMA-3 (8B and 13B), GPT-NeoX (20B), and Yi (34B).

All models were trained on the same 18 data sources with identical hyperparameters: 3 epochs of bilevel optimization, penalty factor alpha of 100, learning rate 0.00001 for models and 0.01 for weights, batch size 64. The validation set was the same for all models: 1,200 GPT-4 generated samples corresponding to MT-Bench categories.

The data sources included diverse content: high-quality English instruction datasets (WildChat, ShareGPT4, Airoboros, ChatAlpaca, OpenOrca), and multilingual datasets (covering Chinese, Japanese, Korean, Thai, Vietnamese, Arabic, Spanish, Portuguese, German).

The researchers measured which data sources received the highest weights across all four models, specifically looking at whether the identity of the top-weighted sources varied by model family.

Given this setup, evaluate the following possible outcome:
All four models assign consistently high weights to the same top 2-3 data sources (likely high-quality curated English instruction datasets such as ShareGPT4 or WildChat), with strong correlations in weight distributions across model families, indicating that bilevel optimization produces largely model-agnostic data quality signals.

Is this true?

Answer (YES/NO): YES